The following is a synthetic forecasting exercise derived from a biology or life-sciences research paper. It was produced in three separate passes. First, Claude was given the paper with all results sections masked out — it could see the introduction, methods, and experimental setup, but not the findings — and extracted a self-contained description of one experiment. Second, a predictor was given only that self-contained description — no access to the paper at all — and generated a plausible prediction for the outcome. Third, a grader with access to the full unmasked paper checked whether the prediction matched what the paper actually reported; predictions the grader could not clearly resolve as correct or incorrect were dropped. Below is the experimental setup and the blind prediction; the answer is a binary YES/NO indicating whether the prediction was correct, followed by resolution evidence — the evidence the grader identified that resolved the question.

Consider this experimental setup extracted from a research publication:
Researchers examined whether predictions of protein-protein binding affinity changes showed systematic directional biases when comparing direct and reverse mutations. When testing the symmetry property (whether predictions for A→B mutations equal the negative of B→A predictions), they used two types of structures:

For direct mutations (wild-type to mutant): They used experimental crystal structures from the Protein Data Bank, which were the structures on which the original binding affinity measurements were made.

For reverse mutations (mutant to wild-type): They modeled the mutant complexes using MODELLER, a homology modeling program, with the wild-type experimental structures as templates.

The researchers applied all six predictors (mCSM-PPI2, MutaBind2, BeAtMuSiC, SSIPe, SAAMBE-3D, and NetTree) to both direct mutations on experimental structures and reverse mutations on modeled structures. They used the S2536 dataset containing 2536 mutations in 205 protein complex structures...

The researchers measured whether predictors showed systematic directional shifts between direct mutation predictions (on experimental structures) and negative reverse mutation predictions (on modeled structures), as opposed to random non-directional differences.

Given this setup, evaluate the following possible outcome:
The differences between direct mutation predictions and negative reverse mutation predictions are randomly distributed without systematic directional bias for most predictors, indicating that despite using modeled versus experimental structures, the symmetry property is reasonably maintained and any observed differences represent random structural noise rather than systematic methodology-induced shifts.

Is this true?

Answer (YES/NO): NO